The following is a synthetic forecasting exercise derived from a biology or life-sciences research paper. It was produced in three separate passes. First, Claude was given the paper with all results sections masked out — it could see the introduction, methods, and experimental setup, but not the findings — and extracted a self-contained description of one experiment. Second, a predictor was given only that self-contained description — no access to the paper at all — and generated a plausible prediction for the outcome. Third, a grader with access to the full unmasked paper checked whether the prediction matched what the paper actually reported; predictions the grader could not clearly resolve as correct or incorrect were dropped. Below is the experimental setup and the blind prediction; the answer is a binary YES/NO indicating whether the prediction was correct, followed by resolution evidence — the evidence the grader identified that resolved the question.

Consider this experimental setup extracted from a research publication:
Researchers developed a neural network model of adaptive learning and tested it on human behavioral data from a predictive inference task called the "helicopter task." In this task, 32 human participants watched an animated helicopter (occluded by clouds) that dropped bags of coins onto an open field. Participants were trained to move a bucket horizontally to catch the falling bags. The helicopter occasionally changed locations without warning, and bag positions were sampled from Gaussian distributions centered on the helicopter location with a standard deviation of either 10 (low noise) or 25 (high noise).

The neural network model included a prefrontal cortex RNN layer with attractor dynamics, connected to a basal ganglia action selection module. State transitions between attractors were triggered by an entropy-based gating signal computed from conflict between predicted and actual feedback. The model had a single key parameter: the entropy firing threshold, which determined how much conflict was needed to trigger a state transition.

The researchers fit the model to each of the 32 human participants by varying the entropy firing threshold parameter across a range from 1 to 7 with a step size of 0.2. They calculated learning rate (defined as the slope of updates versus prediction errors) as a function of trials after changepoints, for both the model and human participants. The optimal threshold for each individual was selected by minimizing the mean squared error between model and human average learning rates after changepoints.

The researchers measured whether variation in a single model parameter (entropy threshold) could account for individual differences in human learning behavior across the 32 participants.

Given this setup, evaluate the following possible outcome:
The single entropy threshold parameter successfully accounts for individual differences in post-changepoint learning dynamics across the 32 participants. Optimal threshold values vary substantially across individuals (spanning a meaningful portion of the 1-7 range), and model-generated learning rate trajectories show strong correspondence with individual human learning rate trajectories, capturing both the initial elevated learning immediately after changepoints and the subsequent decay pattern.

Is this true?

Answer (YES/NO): YES